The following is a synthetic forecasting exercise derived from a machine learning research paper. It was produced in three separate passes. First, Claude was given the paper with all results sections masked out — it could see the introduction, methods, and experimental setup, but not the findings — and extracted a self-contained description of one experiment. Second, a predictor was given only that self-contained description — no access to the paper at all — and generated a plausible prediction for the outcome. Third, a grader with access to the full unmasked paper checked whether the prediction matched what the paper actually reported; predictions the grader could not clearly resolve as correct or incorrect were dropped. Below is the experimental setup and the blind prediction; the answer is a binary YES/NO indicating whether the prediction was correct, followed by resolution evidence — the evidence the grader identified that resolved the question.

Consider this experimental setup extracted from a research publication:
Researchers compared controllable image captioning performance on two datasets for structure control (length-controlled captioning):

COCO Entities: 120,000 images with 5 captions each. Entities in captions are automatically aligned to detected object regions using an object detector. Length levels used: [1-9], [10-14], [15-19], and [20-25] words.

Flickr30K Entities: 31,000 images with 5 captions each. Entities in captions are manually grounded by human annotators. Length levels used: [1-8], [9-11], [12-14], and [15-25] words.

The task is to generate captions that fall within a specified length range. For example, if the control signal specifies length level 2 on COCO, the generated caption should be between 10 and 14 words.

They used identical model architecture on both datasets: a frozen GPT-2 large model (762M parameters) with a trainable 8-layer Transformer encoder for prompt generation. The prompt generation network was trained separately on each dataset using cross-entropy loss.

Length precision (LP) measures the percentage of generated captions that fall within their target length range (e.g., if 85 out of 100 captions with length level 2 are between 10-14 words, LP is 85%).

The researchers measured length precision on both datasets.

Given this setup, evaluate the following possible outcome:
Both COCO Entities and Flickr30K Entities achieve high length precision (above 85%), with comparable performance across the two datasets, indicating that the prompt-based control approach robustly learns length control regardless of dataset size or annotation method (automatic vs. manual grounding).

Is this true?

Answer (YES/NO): NO